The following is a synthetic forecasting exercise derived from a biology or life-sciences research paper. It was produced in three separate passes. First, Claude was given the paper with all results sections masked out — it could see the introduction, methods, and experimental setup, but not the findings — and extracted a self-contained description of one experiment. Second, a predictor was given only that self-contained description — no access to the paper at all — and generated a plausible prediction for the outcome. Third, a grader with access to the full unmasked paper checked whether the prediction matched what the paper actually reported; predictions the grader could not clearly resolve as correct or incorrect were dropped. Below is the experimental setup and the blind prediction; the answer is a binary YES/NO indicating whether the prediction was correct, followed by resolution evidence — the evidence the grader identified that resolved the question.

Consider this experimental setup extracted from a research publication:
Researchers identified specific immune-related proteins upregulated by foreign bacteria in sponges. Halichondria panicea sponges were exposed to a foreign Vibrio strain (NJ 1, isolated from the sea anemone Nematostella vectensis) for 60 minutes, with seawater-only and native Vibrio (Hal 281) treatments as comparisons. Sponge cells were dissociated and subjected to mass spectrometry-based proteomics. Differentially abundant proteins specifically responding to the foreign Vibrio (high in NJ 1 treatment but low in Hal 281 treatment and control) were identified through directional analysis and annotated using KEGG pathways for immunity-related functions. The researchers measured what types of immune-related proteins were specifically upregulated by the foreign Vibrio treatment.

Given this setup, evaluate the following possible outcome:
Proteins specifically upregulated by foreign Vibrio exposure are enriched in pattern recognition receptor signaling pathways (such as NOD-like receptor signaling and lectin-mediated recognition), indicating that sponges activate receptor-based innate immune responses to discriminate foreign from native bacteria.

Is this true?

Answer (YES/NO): NO